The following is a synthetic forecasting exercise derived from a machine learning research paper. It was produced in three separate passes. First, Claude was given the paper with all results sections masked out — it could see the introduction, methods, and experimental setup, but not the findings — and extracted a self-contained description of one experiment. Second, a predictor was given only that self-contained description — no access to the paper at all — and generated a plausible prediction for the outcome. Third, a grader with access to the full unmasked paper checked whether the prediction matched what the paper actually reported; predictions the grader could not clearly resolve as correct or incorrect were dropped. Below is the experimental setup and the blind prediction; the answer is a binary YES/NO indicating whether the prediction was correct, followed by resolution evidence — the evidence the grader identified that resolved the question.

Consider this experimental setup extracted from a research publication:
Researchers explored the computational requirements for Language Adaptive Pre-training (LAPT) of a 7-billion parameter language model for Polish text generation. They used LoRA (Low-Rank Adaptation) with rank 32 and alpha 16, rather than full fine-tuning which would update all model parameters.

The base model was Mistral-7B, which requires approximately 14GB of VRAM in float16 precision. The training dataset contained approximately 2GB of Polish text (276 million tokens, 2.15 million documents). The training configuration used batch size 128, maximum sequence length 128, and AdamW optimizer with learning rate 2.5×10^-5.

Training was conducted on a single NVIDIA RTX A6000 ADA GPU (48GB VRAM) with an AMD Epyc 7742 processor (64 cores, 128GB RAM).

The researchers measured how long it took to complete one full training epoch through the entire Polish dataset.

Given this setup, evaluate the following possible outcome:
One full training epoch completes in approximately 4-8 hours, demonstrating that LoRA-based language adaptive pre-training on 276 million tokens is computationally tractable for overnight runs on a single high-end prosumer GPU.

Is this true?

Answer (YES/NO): NO